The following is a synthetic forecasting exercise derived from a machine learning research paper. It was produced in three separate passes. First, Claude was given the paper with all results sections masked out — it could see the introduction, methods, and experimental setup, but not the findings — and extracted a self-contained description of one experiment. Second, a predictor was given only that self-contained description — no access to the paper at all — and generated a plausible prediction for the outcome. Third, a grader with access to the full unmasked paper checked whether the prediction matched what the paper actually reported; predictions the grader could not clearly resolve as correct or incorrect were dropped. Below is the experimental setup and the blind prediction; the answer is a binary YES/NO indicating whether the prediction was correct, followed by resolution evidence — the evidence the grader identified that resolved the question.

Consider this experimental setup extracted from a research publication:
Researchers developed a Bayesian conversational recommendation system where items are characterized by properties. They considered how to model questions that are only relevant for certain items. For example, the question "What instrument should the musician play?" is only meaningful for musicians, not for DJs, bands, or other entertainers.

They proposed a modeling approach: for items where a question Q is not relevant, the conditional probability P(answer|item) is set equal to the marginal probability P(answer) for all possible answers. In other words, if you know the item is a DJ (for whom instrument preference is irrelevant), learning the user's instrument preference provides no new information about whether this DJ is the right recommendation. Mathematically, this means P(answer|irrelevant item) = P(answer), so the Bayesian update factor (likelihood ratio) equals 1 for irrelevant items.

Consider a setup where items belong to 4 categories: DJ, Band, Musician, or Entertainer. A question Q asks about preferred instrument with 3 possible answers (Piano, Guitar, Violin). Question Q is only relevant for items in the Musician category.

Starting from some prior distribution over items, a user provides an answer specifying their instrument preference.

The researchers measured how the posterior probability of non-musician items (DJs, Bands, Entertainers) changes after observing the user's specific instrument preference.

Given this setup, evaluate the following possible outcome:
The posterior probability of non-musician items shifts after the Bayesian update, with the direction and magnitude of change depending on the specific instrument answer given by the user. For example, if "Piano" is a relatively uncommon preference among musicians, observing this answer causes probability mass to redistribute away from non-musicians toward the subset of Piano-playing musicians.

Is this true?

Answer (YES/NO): NO